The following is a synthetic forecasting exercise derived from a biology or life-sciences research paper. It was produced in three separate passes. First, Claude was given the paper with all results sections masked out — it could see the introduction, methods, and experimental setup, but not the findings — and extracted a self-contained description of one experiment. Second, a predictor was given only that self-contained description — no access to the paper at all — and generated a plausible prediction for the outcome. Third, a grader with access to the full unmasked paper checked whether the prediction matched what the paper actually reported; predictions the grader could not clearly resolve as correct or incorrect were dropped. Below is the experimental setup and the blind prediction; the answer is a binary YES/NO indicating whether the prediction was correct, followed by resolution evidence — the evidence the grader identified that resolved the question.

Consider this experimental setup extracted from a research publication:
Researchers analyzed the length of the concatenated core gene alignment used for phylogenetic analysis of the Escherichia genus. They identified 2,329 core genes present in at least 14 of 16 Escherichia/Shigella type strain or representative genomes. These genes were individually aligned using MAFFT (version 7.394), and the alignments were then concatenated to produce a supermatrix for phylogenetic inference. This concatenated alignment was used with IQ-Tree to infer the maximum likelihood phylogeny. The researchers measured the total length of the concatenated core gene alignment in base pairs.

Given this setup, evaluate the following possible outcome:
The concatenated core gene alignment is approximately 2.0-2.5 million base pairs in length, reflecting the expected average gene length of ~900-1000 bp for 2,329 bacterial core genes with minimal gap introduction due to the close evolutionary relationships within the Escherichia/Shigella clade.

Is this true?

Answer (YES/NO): YES